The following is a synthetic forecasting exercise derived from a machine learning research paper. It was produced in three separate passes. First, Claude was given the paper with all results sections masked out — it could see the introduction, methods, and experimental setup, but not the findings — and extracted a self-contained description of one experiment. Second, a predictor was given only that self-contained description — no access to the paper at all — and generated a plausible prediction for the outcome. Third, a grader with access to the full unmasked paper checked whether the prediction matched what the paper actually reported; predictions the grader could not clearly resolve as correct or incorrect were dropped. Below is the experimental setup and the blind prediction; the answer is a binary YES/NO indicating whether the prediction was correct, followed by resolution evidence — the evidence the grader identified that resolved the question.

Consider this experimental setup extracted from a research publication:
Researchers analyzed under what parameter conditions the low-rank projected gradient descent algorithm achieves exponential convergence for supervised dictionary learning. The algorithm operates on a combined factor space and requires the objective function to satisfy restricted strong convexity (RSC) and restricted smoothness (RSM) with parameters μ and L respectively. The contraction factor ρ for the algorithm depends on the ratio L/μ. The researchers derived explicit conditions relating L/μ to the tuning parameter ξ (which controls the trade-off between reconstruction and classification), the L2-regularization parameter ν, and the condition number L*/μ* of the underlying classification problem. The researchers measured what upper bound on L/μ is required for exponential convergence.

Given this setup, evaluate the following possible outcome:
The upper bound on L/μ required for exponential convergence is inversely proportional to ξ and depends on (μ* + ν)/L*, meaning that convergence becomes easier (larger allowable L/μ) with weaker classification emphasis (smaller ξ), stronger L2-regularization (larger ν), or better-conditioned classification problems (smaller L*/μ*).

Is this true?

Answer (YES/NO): NO